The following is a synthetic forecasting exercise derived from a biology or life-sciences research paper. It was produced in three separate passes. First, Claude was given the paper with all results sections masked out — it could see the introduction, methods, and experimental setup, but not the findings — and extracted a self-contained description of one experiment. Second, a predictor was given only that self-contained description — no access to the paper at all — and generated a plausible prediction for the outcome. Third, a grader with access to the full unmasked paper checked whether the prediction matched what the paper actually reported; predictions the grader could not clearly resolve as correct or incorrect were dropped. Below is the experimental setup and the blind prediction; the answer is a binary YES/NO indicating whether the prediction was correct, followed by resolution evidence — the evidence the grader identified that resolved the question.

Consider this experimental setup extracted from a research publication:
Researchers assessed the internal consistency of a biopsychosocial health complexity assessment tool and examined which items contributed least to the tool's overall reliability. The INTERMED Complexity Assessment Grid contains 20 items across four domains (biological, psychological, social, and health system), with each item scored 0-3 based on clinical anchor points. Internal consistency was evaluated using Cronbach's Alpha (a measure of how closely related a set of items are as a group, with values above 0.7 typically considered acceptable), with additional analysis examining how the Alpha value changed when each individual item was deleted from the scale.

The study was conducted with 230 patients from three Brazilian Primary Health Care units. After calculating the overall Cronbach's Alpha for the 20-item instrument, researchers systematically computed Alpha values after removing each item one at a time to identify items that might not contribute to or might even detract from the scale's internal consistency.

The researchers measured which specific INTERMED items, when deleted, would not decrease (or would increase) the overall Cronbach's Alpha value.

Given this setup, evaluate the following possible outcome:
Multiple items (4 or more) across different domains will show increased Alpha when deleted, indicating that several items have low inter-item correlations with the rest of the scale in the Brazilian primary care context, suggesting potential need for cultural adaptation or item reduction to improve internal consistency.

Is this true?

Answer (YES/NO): NO